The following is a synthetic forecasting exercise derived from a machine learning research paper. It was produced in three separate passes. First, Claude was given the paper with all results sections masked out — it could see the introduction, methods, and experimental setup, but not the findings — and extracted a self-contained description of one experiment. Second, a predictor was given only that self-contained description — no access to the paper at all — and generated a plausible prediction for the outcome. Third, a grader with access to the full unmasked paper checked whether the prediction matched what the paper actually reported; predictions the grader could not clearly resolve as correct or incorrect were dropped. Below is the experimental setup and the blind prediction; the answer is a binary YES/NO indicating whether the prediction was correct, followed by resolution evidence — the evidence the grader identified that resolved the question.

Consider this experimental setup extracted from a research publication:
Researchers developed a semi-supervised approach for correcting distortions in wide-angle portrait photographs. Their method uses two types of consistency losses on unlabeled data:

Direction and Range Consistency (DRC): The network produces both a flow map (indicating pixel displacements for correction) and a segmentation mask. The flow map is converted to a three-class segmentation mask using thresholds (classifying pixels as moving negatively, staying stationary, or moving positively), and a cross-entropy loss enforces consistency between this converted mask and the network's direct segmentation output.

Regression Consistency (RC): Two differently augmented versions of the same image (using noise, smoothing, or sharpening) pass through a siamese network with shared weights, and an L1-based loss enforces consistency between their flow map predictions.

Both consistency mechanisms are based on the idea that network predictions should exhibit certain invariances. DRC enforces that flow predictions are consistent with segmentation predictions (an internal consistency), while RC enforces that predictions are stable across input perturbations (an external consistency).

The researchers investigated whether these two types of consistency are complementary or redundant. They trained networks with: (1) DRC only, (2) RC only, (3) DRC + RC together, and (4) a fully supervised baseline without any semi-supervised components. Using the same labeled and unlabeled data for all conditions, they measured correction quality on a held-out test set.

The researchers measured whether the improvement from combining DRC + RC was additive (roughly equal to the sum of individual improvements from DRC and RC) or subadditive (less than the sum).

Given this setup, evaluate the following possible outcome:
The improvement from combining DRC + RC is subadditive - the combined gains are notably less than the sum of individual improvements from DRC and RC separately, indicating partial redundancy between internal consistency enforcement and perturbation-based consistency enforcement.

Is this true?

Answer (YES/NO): NO